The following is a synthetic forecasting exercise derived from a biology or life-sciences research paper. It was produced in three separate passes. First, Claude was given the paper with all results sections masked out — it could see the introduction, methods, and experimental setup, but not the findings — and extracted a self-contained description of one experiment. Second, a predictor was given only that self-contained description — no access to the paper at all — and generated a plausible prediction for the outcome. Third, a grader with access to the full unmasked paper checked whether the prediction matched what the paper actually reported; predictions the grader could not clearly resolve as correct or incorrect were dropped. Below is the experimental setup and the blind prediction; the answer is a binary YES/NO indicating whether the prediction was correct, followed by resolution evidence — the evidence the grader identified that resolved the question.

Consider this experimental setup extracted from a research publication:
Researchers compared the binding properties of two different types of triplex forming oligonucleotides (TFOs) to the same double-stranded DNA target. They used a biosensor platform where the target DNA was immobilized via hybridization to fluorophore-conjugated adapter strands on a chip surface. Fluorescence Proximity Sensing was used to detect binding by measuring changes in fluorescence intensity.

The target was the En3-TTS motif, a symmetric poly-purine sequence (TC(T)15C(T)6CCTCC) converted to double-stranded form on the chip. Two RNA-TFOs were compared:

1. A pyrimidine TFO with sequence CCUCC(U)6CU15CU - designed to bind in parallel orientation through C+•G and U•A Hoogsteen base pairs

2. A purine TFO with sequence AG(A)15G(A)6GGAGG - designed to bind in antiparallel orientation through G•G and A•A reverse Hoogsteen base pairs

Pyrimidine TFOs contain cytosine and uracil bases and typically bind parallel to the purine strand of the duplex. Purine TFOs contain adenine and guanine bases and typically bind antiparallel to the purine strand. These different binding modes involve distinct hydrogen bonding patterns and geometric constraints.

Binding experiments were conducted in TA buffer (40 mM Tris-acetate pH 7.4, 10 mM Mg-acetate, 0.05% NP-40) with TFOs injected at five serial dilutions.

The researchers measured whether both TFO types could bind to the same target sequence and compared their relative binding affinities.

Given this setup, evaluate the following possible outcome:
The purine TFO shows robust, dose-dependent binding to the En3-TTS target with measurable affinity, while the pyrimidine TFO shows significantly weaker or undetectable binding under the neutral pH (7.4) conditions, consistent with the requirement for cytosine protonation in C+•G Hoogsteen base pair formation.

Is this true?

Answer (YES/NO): NO